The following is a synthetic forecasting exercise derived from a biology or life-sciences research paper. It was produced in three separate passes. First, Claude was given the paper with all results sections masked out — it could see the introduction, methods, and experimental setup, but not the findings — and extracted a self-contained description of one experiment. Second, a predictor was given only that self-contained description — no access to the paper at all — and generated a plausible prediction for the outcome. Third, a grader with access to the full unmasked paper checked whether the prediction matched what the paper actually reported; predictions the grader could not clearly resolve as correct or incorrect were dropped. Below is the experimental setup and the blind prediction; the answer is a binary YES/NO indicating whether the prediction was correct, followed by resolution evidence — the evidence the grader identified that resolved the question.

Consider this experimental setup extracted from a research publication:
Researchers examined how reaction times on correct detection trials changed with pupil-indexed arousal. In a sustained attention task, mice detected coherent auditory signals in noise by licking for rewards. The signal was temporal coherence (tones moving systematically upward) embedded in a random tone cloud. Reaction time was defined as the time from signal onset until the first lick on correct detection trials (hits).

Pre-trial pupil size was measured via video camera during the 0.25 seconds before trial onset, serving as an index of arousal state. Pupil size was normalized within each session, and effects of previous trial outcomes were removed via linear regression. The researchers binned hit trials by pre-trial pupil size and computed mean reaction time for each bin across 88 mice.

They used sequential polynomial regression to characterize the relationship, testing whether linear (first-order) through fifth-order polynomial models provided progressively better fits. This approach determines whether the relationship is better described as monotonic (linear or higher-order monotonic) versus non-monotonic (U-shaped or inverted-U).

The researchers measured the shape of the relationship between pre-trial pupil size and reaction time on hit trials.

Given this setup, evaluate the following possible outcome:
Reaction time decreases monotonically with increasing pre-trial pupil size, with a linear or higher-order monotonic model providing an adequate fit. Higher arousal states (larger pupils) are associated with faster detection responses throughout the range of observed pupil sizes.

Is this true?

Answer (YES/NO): NO